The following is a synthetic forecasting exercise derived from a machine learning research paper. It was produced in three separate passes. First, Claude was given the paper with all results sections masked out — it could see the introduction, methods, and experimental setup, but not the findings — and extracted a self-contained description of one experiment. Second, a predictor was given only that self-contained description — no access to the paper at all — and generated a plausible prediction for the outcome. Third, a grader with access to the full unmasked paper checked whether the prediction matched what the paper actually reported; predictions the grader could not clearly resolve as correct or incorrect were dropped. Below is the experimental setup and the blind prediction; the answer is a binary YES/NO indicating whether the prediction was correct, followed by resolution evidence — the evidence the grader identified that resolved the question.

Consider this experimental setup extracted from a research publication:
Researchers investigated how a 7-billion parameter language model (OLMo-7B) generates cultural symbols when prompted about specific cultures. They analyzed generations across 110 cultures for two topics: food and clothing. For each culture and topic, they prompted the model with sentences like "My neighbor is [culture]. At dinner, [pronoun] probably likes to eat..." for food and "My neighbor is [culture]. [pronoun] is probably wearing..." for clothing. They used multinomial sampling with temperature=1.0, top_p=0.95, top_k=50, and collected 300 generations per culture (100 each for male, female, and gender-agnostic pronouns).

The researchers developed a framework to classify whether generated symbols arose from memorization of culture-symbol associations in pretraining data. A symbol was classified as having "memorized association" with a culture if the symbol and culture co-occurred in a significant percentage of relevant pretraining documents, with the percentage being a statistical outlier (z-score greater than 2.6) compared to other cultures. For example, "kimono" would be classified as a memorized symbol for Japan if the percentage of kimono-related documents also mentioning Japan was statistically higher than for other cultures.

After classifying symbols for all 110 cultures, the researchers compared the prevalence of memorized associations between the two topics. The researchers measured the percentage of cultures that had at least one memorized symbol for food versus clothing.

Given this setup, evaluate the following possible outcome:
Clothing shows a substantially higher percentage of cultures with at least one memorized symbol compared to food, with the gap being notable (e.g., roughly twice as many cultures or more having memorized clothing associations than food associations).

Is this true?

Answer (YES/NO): NO